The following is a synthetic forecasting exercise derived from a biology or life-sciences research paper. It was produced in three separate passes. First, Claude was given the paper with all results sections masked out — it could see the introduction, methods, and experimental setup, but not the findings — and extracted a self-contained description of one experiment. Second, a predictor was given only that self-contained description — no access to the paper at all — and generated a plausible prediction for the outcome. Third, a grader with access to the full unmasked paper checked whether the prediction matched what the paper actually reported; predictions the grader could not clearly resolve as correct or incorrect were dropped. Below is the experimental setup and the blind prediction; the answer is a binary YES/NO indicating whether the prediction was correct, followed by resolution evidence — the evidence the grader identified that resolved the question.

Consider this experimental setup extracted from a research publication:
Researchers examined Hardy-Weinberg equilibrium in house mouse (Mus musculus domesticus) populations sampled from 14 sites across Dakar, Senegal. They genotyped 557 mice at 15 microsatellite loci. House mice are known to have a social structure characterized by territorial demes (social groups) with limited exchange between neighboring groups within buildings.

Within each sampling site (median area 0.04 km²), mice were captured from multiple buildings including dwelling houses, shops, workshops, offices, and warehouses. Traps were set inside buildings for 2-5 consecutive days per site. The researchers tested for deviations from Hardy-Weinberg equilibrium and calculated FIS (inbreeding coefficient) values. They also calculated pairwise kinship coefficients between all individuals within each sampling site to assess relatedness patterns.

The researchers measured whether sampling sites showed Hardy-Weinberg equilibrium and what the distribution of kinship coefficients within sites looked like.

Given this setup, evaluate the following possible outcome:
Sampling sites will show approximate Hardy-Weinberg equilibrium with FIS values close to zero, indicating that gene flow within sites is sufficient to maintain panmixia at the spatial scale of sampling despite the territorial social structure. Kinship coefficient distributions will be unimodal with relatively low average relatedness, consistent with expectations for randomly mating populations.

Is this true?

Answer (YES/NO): NO